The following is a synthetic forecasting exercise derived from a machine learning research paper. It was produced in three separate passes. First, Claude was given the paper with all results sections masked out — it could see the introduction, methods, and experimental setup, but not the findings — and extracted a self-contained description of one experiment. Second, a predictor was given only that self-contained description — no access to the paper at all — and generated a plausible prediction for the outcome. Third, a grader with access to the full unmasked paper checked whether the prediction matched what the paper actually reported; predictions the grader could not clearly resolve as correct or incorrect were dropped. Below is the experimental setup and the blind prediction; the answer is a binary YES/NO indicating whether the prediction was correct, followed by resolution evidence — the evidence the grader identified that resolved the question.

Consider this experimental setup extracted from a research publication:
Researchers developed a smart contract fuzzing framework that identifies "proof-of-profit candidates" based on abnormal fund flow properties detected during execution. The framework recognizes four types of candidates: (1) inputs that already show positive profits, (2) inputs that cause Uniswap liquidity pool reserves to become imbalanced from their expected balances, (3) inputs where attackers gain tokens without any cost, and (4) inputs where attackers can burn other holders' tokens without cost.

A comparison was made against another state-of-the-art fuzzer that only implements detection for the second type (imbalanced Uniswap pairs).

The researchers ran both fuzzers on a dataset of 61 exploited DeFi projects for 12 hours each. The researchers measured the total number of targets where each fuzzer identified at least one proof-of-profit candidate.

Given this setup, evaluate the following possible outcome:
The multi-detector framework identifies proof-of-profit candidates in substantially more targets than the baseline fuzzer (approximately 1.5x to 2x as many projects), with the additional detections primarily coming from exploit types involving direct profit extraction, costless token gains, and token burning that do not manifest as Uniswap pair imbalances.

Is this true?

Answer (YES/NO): NO